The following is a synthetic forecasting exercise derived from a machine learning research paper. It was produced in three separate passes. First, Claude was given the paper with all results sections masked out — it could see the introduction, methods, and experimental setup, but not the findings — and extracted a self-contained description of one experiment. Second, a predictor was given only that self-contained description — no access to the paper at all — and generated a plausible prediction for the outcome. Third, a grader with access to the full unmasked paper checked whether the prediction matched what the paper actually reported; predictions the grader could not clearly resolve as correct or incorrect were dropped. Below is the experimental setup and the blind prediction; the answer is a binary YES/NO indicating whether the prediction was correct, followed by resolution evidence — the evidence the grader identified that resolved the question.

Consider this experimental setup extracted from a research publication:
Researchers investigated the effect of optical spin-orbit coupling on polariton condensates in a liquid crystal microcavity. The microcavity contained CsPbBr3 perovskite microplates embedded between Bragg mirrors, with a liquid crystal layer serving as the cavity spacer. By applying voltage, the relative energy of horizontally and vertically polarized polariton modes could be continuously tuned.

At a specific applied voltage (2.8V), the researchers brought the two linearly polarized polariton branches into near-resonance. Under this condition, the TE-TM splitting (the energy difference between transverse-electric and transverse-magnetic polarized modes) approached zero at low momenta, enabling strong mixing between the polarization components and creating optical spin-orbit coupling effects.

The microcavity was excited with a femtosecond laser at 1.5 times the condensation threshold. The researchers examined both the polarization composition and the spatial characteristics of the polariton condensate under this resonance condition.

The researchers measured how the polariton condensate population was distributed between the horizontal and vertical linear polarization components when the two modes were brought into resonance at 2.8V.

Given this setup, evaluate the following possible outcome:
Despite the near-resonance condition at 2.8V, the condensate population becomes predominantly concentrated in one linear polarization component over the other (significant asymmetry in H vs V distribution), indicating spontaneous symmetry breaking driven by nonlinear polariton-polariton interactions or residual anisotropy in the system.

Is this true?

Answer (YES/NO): NO